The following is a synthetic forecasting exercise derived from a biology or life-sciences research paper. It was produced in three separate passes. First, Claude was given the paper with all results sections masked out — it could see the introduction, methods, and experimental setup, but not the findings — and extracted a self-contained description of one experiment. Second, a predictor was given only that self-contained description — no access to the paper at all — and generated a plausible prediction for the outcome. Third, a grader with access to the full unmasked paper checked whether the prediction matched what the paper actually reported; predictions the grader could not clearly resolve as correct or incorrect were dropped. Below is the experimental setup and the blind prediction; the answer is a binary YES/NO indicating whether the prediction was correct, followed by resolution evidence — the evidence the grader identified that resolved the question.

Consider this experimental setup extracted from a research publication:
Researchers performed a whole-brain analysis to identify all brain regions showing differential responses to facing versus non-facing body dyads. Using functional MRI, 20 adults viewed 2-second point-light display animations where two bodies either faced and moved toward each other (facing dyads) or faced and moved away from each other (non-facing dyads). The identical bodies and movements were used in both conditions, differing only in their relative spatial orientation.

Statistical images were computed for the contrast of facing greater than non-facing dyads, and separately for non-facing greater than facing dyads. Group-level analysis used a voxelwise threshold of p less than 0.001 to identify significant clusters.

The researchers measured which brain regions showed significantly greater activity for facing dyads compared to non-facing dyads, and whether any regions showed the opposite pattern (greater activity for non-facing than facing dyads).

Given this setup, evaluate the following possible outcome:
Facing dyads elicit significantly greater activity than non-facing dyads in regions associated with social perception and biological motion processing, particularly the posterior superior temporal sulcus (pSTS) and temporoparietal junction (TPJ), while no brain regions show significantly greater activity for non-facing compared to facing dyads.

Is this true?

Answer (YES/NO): YES